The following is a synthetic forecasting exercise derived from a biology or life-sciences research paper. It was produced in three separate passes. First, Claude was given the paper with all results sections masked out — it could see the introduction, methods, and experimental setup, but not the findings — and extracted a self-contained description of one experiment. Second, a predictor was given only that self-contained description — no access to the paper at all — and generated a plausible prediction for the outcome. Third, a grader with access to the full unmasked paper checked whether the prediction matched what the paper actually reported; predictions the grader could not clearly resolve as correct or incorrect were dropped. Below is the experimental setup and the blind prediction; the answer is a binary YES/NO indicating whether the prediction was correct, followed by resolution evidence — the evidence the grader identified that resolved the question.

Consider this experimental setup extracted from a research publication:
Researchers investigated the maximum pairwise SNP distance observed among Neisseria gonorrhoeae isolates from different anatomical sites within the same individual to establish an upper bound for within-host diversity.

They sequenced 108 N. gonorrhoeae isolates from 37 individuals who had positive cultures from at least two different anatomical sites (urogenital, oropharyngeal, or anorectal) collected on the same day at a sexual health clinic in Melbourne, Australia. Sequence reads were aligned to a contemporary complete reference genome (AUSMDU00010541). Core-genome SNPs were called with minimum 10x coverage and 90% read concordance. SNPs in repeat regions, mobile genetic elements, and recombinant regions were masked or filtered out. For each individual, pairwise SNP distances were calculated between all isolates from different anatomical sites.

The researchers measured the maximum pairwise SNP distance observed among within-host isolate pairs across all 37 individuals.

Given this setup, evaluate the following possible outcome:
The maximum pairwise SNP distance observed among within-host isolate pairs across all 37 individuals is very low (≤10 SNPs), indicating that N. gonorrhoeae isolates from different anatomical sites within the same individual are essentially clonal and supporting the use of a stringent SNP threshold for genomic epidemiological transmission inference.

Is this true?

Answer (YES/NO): NO